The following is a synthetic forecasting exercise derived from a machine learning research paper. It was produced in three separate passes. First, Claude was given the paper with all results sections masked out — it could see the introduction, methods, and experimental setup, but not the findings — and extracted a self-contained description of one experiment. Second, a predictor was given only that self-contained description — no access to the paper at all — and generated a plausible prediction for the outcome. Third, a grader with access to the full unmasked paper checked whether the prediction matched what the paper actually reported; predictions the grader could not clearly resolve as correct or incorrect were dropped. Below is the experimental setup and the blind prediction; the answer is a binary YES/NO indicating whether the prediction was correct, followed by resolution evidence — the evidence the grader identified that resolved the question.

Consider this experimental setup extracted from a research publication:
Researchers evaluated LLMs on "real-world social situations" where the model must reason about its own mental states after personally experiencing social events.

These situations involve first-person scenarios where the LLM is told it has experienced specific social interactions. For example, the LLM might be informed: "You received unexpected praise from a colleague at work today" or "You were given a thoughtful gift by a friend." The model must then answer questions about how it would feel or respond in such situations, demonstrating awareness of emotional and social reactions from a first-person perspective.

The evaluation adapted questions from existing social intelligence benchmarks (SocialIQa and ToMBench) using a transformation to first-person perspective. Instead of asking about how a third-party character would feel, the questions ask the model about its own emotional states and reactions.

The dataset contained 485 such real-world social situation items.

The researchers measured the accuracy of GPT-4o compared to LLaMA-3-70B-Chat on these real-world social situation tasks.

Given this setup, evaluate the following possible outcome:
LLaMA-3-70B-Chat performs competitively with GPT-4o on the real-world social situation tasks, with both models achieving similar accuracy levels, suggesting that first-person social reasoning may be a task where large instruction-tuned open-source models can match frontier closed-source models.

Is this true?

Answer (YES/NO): NO